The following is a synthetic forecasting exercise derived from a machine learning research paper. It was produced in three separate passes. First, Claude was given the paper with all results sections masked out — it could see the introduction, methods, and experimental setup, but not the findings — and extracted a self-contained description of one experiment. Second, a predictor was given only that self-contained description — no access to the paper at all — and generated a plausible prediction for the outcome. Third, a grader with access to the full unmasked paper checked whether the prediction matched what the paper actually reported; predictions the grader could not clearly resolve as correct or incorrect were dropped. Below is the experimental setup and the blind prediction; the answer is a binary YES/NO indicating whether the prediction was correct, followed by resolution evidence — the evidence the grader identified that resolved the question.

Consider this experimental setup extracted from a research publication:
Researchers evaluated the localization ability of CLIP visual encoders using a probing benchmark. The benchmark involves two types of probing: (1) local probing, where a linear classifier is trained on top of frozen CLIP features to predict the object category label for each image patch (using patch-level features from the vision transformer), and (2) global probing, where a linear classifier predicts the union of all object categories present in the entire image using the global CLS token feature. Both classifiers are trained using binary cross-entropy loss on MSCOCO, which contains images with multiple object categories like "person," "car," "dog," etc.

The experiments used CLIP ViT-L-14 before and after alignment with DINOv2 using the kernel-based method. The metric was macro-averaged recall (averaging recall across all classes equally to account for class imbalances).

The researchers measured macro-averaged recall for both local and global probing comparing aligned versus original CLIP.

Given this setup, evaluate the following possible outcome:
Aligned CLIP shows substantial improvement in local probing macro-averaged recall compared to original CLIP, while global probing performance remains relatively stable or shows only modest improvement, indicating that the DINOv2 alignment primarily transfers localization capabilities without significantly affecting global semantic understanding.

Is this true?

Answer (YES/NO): NO